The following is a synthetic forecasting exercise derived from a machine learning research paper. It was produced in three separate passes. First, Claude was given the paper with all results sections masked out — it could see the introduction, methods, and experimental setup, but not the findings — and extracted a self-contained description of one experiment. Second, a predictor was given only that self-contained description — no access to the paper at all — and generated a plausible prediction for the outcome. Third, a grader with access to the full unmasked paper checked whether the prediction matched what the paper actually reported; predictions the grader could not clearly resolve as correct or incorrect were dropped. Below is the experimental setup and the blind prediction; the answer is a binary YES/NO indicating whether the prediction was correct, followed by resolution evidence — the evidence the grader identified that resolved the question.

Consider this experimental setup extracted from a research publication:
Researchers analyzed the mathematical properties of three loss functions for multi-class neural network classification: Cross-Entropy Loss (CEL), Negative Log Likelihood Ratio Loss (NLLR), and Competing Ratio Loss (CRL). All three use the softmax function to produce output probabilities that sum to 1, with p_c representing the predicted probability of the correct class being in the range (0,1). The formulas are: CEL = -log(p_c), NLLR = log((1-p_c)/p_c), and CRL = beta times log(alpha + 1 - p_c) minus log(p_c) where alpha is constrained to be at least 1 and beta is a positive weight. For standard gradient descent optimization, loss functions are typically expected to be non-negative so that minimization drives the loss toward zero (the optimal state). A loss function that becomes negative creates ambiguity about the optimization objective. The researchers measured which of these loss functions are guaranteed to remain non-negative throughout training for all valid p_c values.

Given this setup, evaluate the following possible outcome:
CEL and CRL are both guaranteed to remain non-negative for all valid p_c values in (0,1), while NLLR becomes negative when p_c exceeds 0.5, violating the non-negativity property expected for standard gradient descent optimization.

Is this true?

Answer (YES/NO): YES